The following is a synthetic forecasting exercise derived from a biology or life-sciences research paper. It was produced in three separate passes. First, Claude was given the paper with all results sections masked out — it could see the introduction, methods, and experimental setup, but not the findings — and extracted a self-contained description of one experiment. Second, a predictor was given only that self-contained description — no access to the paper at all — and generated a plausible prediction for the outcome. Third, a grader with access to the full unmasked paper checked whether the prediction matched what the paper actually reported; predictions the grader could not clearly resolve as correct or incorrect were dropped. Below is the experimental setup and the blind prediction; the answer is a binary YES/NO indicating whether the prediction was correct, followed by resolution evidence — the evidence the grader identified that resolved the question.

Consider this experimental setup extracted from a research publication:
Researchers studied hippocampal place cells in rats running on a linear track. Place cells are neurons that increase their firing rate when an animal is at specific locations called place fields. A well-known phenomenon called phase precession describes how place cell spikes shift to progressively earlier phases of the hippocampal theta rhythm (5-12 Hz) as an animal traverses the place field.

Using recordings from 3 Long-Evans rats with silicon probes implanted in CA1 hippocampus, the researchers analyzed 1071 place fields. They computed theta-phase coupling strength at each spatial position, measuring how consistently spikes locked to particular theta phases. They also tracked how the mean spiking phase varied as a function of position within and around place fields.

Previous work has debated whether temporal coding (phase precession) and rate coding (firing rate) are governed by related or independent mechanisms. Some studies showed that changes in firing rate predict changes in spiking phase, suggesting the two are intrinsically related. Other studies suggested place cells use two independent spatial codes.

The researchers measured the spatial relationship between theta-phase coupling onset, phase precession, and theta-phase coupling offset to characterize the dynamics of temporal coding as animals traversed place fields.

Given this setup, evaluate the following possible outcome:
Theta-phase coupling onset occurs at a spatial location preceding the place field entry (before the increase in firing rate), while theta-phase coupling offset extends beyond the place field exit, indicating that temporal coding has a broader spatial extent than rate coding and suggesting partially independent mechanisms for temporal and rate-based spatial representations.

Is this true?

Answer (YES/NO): NO